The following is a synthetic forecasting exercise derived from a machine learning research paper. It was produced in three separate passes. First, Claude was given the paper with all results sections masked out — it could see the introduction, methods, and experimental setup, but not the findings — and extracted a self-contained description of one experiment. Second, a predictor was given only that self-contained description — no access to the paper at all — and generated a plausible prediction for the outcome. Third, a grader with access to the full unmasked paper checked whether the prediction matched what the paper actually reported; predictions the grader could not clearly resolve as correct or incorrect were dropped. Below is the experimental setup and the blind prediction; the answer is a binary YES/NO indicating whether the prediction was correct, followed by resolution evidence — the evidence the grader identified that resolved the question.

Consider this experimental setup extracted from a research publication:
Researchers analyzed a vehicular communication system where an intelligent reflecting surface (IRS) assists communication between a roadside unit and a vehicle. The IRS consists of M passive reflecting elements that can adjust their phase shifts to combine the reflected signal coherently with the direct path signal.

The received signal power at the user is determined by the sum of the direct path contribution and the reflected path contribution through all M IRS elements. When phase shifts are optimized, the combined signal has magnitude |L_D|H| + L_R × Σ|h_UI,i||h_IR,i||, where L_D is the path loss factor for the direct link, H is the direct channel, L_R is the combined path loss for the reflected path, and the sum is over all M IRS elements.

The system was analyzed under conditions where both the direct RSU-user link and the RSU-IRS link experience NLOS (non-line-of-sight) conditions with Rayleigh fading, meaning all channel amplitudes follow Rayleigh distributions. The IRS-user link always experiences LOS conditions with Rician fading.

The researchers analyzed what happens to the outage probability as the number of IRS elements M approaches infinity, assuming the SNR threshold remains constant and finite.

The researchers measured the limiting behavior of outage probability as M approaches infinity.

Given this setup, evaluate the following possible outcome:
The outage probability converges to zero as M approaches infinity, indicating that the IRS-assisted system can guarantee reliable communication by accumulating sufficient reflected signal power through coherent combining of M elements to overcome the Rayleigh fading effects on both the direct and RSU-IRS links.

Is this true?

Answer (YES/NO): YES